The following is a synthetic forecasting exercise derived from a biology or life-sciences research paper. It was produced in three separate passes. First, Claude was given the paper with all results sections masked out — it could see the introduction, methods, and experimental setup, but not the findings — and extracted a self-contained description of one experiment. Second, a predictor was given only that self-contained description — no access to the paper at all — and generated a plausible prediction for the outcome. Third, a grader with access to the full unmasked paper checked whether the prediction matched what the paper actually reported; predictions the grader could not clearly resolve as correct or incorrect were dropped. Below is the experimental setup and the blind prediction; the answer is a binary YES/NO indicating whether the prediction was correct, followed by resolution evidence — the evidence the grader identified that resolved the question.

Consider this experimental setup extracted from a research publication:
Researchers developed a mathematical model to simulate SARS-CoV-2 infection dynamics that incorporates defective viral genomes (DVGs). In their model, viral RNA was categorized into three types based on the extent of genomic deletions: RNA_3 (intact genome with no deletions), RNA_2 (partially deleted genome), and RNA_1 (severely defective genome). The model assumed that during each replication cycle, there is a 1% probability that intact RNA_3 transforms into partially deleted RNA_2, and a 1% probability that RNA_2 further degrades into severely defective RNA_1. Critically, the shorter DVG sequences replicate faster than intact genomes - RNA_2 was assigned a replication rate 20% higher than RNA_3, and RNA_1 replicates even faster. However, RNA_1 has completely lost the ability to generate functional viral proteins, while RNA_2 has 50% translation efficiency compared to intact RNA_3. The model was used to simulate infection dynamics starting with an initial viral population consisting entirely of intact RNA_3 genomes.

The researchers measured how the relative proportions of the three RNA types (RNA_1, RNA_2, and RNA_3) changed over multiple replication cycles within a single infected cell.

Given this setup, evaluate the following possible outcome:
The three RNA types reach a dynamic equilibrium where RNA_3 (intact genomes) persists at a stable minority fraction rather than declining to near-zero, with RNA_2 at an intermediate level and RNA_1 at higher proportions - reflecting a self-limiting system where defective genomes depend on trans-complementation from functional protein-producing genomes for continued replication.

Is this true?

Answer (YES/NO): NO